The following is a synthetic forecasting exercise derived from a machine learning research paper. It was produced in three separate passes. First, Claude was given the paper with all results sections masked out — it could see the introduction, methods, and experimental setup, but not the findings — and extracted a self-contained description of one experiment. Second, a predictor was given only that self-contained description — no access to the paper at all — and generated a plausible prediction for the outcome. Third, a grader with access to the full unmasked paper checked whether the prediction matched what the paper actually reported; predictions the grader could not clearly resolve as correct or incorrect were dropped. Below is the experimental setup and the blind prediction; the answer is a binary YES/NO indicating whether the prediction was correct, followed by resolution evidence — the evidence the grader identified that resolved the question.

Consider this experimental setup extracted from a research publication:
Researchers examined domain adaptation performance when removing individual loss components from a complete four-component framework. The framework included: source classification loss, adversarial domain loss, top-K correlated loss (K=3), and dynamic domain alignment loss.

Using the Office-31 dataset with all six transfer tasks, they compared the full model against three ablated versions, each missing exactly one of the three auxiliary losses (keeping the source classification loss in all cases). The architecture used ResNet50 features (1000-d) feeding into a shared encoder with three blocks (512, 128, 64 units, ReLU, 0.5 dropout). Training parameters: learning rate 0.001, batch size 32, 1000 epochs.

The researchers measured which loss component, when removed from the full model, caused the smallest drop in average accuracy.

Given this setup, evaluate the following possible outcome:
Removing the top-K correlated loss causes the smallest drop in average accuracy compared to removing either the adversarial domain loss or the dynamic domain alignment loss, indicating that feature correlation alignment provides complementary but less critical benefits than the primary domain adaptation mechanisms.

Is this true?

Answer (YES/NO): NO